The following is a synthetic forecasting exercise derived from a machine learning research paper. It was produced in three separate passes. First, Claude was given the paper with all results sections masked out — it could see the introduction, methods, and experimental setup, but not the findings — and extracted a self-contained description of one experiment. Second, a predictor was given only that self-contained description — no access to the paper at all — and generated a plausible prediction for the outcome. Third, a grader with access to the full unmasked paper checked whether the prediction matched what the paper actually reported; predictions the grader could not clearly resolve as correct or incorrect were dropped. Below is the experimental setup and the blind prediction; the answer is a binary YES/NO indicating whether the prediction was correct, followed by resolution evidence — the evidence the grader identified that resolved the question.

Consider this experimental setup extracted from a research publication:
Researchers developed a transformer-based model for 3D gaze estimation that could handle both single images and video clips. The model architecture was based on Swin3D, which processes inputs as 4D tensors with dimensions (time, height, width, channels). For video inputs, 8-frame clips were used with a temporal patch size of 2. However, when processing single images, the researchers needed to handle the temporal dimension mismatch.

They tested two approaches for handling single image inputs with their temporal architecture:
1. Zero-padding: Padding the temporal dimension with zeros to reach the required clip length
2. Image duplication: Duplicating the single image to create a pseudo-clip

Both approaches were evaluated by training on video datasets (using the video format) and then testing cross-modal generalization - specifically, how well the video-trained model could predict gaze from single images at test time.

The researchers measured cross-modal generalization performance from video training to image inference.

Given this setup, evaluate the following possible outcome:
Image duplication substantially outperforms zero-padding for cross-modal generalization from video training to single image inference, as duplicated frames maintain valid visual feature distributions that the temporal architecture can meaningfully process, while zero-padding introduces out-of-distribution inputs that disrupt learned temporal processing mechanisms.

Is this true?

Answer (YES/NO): NO